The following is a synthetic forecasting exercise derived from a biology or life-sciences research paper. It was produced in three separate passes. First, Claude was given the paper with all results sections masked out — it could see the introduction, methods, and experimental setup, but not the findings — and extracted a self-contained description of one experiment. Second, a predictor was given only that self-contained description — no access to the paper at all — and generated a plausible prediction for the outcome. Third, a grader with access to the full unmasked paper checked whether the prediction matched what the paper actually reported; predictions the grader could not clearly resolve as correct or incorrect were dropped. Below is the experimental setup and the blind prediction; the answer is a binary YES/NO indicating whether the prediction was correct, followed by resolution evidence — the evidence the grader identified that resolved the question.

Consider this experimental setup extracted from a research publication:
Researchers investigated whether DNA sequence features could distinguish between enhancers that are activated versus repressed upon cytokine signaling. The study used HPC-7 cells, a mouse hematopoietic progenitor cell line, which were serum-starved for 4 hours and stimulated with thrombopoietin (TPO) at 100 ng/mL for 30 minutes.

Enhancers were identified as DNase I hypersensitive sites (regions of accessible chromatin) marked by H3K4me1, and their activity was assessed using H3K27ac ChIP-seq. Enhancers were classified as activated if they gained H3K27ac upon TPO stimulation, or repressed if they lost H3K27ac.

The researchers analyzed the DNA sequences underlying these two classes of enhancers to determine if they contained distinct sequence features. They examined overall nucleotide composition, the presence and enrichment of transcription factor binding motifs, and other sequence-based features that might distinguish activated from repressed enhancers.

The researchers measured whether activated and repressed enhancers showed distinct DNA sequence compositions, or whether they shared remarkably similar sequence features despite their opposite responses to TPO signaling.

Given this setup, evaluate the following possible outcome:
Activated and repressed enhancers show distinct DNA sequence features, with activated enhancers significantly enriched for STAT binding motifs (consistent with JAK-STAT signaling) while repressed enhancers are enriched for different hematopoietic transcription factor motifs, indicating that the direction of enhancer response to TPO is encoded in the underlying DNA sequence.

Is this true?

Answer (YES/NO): NO